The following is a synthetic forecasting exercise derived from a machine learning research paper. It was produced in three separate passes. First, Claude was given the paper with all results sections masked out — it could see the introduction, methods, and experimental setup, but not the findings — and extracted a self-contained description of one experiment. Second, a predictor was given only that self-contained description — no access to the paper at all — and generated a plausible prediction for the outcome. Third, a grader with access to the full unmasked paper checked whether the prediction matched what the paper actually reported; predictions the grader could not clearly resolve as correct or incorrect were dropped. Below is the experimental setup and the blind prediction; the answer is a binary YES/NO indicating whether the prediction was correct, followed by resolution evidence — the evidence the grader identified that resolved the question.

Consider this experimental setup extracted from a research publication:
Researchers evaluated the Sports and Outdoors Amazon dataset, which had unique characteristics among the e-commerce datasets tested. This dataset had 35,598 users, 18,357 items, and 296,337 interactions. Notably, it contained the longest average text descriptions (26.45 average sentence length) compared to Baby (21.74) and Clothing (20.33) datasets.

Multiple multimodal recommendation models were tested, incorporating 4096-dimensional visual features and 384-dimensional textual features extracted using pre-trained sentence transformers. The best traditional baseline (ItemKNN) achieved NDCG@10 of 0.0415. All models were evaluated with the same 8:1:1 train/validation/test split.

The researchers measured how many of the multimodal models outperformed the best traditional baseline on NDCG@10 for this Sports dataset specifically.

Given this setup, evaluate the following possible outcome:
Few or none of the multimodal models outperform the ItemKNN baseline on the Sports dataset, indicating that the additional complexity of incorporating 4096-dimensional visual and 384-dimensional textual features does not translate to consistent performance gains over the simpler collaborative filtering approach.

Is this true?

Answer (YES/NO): YES